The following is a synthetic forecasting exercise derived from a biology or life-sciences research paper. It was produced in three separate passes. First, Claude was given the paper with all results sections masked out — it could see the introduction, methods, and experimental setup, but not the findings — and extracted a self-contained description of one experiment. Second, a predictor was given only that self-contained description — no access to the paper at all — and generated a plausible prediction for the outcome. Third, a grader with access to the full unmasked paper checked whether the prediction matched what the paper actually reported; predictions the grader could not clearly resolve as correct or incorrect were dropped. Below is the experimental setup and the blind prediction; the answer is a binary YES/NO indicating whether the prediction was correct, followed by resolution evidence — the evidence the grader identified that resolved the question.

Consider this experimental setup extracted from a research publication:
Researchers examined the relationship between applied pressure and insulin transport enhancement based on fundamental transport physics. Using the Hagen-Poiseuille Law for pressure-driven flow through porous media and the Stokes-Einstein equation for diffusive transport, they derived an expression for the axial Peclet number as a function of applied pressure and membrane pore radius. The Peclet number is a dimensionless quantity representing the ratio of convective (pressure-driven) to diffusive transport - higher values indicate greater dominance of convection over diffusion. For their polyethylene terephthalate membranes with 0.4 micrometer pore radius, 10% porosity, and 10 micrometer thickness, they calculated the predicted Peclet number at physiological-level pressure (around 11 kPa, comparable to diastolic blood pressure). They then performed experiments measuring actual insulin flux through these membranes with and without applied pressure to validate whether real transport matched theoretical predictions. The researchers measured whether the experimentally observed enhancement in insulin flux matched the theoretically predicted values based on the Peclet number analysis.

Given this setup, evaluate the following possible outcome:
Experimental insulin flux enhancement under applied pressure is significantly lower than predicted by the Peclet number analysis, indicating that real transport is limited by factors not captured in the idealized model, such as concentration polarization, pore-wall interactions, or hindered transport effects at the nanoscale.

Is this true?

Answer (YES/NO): NO